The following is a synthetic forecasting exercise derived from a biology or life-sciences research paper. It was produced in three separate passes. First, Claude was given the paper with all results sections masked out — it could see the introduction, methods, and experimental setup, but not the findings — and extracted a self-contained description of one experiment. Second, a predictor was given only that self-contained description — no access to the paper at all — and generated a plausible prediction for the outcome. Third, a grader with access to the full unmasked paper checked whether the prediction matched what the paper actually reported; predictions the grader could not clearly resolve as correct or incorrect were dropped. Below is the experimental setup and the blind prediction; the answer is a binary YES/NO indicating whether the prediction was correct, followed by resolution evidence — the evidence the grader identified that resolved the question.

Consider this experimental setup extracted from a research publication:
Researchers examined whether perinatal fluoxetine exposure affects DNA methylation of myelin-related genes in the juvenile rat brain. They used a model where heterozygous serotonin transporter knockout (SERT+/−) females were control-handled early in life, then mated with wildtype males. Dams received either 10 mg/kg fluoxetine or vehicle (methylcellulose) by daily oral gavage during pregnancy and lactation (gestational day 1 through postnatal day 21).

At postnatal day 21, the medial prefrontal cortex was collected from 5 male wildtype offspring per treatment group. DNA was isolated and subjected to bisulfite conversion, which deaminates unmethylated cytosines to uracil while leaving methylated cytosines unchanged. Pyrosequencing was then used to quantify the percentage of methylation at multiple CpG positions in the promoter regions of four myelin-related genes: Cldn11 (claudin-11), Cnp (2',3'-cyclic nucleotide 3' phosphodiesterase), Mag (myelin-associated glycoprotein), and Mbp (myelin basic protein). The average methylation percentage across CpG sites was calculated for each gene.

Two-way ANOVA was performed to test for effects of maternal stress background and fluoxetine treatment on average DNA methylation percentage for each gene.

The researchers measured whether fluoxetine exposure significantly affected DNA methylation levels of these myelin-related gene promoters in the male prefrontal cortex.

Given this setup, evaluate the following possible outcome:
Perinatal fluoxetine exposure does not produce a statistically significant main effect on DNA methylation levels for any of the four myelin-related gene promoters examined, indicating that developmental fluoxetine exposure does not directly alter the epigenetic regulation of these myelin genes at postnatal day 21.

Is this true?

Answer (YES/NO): YES